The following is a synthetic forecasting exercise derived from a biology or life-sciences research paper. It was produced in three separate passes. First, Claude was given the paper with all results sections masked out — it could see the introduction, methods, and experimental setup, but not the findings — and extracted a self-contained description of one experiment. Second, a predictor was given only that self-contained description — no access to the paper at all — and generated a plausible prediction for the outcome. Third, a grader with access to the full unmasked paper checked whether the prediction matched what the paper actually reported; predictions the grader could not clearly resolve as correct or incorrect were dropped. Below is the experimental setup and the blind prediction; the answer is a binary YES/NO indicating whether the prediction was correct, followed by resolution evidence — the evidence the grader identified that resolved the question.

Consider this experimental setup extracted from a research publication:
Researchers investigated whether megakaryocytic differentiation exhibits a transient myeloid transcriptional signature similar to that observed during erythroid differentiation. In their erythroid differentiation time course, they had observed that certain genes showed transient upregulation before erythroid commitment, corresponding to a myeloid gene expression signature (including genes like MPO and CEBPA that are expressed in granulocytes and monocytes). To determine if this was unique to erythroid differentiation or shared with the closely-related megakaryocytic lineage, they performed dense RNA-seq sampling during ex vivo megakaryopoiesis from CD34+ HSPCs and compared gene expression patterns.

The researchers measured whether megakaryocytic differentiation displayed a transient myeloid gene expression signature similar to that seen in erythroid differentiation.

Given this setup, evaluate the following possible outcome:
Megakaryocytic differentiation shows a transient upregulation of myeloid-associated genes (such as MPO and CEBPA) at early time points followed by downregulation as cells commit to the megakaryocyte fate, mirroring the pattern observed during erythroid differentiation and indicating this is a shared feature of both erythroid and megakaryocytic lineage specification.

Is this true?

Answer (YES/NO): NO